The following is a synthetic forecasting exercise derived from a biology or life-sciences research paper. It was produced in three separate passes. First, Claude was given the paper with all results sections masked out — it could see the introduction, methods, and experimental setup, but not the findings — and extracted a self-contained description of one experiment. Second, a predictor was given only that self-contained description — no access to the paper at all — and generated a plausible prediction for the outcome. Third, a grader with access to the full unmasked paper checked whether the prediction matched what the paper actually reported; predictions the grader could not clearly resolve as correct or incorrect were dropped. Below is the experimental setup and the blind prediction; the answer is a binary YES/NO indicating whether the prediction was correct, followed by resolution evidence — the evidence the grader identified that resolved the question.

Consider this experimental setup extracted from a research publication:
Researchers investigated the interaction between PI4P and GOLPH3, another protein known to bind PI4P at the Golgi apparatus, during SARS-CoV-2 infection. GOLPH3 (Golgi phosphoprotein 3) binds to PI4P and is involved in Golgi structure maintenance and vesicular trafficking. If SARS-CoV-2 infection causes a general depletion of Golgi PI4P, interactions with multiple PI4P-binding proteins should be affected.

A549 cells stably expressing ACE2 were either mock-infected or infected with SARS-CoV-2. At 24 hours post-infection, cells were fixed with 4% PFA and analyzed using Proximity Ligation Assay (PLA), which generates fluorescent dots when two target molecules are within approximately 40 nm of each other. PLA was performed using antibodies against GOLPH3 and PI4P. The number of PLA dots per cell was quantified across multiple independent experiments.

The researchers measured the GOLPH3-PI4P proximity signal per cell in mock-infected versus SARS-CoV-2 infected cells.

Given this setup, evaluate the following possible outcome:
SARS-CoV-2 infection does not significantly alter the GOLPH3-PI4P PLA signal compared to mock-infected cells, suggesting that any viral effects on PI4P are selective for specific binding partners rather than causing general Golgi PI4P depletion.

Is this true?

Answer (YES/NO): NO